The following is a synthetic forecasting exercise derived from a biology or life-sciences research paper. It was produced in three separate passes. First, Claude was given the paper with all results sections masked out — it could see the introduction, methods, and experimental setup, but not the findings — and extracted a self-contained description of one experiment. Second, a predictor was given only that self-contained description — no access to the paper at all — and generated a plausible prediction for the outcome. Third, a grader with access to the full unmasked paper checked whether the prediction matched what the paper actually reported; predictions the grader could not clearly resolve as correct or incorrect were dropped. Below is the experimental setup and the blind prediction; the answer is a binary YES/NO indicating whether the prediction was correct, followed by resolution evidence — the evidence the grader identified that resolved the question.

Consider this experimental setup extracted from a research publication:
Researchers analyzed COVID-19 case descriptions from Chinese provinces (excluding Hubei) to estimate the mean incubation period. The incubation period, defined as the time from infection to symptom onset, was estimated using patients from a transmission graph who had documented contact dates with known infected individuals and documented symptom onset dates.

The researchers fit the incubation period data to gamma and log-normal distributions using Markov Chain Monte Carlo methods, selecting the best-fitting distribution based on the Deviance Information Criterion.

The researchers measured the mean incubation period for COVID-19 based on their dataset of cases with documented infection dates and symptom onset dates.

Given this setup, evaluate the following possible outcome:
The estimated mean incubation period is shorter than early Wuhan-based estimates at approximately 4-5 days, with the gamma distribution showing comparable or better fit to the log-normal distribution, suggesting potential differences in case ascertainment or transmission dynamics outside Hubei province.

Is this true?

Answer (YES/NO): NO